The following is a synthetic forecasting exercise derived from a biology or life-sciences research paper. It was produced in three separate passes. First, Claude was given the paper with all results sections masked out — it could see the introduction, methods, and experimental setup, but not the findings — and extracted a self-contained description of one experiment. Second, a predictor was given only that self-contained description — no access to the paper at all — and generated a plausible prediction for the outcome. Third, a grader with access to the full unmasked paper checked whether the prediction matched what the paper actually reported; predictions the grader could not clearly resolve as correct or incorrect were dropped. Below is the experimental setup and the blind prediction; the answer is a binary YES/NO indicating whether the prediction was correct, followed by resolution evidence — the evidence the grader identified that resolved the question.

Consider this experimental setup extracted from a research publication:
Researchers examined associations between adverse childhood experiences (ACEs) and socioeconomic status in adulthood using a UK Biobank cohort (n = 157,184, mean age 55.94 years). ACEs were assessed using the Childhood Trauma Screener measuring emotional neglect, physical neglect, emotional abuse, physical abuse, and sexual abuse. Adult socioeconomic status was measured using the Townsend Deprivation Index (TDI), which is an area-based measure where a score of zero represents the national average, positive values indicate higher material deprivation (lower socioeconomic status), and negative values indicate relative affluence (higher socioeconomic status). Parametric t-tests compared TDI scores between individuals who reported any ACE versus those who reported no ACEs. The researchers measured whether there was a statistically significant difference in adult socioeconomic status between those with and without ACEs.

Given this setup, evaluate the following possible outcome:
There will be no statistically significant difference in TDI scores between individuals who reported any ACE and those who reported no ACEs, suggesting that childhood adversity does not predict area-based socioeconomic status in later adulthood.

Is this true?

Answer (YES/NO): NO